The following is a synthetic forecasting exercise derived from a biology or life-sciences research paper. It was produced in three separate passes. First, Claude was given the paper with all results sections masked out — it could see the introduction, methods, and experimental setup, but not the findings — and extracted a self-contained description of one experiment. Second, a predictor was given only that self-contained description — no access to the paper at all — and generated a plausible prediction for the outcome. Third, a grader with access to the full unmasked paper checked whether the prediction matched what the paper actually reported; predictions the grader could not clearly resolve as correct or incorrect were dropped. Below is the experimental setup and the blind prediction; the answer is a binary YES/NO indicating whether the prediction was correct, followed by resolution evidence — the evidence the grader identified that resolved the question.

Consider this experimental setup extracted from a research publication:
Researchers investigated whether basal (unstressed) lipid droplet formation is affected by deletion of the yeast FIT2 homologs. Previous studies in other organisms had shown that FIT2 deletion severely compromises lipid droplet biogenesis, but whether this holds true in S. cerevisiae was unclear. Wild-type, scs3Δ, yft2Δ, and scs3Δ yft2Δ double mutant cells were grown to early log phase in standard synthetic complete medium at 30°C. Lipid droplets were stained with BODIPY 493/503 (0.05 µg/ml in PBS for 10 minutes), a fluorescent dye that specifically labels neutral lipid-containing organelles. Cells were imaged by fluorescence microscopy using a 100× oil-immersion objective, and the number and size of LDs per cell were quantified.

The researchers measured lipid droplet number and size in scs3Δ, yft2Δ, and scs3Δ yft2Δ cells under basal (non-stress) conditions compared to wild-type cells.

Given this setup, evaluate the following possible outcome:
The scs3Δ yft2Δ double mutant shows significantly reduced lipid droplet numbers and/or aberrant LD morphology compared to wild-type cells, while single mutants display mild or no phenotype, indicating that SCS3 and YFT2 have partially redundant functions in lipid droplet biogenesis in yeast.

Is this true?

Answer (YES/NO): NO